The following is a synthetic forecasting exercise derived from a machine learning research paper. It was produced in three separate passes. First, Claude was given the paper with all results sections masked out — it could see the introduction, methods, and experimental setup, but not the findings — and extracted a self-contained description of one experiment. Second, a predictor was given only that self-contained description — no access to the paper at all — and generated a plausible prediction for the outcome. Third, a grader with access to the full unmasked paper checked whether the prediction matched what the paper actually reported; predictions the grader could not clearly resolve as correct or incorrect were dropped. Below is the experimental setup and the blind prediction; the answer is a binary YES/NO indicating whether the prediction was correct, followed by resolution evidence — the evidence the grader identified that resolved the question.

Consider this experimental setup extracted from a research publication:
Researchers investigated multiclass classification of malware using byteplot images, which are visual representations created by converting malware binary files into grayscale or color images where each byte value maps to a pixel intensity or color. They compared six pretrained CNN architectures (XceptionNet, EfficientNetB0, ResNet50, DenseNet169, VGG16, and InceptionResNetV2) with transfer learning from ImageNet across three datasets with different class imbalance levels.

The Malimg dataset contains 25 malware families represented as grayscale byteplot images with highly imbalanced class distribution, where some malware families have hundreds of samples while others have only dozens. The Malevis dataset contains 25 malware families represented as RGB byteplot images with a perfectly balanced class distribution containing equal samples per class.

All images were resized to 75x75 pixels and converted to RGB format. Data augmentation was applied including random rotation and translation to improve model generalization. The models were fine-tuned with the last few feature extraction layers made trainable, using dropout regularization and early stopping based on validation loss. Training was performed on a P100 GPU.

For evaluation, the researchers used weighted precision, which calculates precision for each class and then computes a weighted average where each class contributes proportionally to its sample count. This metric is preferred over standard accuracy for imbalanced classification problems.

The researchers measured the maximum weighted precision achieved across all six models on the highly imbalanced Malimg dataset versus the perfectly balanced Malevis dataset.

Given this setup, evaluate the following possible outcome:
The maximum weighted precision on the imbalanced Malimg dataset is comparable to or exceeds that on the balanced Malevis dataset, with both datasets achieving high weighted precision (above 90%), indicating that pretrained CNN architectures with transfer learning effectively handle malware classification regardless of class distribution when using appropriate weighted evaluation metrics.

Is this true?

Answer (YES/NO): YES